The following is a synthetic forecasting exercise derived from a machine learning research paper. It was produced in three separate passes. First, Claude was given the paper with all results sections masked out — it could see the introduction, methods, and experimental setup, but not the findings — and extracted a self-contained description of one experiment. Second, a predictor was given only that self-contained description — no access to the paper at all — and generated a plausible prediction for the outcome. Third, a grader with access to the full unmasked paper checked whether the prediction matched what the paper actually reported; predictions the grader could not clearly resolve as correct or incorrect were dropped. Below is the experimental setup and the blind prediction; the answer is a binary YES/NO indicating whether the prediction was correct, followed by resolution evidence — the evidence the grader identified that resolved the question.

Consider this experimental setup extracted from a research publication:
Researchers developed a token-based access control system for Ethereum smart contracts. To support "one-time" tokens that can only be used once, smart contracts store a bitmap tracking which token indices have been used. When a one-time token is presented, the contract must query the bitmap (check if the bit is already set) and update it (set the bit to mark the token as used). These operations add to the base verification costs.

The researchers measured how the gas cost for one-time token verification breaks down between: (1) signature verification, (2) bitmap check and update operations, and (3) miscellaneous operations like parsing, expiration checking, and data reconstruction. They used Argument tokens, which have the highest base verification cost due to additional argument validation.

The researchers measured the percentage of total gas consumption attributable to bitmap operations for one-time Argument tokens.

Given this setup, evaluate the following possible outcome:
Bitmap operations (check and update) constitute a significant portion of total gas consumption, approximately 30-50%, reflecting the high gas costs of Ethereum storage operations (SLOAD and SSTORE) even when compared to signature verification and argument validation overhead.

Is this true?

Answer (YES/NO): NO